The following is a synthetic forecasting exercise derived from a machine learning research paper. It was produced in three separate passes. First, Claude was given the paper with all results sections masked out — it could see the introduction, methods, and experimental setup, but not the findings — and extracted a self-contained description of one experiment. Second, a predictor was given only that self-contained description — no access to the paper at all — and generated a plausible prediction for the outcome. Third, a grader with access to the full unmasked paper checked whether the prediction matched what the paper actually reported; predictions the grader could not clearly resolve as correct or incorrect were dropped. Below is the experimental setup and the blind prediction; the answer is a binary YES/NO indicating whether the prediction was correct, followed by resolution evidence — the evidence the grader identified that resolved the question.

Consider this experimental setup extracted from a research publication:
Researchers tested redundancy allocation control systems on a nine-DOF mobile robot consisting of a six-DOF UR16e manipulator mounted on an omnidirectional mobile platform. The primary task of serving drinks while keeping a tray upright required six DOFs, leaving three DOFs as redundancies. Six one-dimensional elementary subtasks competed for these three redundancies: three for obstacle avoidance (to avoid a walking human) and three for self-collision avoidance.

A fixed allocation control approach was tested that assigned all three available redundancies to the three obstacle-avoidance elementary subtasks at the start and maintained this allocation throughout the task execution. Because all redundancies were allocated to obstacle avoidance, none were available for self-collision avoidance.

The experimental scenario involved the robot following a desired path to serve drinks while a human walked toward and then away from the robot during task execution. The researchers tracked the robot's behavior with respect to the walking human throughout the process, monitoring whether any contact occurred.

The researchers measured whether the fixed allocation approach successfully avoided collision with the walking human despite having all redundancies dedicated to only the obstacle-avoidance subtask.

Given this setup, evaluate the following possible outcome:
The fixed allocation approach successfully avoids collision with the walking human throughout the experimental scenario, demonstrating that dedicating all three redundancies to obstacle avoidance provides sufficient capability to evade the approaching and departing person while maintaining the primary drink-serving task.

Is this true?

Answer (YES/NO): YES